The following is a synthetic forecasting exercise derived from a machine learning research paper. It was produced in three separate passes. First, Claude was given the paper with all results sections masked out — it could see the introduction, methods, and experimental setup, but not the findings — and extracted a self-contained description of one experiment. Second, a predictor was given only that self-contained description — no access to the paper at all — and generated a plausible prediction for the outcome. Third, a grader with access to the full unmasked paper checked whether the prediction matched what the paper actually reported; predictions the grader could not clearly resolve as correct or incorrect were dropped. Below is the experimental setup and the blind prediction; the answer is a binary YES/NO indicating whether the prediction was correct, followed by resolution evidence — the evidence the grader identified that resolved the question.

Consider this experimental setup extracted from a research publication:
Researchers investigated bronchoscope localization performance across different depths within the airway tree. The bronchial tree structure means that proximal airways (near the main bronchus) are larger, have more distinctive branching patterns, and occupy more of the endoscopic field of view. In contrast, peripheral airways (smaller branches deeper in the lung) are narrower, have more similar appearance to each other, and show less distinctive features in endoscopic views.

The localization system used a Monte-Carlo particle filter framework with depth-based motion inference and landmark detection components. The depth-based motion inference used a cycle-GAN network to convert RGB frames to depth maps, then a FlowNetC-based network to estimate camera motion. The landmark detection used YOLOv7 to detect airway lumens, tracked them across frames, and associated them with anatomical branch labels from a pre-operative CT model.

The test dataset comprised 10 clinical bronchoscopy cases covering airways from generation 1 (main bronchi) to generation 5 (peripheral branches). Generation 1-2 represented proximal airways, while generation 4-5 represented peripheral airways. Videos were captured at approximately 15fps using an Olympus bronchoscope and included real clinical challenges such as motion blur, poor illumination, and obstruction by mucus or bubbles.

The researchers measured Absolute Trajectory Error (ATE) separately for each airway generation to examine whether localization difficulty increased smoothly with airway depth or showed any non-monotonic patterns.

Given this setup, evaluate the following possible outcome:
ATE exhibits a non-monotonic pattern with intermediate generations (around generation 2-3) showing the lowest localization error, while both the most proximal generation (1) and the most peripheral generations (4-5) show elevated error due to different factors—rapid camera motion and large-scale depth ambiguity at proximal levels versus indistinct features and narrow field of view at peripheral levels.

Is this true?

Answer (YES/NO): NO